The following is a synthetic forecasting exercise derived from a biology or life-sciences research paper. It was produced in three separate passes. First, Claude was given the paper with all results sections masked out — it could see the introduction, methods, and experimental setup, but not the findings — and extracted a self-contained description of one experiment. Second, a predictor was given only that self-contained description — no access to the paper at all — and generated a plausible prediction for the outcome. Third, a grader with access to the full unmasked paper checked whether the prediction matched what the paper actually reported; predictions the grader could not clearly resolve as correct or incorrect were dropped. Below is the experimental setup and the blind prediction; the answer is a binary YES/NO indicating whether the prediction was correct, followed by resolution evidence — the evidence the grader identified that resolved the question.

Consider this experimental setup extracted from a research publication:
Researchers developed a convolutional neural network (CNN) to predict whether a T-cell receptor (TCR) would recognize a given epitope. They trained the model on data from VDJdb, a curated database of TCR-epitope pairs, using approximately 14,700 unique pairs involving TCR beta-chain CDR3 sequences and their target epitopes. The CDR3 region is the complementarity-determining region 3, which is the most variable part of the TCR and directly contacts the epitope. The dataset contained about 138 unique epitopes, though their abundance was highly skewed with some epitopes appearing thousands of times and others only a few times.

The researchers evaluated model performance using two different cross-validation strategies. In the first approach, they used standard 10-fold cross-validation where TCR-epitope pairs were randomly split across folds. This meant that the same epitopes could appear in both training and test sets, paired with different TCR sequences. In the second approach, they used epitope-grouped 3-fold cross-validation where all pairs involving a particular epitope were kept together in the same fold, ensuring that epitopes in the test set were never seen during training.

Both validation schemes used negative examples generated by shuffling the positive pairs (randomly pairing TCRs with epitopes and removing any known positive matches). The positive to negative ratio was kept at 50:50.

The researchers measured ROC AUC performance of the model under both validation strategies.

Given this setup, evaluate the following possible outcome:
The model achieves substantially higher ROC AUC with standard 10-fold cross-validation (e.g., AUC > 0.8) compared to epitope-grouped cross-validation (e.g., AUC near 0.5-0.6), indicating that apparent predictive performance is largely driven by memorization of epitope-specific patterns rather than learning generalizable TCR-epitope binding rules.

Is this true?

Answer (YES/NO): NO